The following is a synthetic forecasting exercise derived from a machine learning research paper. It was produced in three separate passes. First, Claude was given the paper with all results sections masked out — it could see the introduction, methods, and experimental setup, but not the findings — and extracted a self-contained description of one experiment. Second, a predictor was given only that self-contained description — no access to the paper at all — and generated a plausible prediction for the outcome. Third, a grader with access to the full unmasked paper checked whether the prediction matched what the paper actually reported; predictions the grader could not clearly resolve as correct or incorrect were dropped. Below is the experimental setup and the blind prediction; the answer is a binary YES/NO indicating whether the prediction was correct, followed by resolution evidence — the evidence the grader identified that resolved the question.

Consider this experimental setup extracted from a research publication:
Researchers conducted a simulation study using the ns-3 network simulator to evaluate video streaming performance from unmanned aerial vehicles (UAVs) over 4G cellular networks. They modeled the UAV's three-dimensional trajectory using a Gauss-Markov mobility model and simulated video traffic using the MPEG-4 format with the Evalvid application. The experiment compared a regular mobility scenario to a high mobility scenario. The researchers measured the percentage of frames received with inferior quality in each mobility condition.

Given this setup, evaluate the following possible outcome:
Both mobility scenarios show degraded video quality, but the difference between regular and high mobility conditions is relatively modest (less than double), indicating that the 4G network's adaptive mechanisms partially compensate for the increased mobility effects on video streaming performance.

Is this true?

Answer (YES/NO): YES